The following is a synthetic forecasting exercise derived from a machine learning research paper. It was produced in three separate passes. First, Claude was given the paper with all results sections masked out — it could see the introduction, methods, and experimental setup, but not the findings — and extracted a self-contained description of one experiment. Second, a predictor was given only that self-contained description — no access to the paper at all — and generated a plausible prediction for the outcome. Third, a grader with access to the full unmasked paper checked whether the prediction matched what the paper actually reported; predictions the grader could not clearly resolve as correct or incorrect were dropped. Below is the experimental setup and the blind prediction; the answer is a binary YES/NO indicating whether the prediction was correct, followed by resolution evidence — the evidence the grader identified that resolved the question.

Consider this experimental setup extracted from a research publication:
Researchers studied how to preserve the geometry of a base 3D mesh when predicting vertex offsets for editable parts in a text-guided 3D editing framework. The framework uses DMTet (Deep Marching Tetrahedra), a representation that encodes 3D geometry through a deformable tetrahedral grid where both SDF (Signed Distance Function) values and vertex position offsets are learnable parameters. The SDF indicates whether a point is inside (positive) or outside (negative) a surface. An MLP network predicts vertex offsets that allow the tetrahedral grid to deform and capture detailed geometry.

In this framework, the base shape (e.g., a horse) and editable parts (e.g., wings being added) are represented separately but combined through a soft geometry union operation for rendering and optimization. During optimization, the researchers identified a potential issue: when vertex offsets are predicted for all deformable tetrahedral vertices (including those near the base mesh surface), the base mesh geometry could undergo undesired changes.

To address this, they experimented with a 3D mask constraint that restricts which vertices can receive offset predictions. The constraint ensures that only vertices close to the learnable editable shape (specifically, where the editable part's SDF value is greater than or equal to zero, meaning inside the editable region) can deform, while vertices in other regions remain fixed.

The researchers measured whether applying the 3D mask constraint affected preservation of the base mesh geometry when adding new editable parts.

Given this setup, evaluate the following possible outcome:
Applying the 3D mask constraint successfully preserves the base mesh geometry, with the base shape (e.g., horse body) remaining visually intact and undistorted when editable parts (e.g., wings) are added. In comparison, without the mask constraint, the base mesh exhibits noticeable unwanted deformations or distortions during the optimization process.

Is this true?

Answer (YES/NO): NO